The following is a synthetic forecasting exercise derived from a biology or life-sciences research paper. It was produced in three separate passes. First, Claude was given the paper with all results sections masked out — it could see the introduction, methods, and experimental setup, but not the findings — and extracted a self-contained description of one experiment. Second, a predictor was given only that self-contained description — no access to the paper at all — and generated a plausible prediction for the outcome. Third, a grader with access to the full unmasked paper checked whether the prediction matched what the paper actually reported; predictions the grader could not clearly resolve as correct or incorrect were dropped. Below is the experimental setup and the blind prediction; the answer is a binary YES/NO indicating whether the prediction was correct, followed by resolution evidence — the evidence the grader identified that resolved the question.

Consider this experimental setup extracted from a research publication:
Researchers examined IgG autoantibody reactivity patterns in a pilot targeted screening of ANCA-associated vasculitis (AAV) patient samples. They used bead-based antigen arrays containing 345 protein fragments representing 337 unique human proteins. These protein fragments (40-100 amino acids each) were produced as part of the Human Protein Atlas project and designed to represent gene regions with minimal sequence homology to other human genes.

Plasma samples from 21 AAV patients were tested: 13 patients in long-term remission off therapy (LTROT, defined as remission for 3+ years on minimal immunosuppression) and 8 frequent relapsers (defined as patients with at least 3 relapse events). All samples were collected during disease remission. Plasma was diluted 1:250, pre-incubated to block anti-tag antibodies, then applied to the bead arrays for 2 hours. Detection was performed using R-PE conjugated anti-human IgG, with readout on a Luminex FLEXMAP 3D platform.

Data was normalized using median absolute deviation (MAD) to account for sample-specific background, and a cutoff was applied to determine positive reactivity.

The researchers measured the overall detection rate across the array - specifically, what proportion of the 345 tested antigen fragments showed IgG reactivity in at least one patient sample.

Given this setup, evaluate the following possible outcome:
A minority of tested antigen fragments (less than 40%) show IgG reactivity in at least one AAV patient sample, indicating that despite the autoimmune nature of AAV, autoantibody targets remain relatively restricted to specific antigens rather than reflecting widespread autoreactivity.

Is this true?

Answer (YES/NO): NO